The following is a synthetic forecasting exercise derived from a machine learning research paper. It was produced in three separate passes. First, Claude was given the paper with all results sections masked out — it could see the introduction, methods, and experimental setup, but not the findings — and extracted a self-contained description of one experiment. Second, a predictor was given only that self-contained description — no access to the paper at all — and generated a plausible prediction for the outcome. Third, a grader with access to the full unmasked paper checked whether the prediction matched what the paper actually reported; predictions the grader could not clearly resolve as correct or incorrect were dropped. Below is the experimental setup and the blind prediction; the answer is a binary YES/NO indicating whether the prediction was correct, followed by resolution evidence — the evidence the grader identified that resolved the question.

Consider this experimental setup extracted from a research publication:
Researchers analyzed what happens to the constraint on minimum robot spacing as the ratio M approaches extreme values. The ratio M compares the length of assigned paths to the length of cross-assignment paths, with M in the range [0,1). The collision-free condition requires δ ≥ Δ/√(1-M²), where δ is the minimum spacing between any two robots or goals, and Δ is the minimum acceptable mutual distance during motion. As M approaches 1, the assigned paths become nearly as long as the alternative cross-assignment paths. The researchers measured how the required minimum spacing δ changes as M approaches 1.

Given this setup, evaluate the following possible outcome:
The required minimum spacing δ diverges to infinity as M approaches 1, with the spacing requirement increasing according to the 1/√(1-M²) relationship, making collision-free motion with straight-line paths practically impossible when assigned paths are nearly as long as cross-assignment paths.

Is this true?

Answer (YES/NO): YES